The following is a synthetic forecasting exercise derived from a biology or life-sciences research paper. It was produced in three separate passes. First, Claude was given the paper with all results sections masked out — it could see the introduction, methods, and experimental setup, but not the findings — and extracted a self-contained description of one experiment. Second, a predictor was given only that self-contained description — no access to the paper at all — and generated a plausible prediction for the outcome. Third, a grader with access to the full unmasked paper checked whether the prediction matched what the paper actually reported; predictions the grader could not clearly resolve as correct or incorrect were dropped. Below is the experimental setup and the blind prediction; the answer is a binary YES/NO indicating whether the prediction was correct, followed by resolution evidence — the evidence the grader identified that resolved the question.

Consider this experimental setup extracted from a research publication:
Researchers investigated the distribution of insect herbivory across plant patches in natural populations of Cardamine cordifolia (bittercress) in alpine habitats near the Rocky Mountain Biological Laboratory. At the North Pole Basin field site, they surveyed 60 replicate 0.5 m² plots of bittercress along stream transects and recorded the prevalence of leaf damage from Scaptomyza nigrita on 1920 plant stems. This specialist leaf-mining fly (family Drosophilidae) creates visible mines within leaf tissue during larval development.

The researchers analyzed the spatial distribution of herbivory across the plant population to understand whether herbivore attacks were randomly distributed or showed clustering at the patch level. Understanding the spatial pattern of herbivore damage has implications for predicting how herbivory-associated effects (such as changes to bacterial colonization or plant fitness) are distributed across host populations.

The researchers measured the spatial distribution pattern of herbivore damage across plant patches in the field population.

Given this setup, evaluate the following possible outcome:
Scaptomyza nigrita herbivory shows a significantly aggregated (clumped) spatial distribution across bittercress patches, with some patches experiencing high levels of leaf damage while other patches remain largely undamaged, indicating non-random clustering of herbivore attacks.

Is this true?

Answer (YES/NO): YES